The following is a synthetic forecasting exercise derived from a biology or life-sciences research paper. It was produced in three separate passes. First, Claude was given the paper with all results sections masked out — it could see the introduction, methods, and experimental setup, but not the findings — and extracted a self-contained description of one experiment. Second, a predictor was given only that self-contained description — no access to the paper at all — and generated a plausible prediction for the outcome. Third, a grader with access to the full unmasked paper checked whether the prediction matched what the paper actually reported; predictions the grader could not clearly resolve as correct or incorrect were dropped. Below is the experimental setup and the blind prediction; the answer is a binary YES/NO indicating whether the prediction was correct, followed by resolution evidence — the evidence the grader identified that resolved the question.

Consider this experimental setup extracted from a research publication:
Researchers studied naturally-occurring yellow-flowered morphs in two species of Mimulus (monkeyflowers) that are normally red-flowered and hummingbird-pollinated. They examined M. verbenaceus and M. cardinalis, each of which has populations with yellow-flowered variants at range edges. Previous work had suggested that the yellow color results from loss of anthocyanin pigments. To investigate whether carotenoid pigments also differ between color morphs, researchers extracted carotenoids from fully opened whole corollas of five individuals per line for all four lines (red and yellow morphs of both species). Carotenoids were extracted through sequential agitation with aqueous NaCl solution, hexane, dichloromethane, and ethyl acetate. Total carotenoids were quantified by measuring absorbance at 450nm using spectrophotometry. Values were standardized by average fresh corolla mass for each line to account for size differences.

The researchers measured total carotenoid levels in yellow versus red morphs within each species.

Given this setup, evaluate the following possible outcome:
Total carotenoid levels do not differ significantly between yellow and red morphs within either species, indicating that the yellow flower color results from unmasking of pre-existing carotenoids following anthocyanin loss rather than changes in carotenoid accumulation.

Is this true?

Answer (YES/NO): NO